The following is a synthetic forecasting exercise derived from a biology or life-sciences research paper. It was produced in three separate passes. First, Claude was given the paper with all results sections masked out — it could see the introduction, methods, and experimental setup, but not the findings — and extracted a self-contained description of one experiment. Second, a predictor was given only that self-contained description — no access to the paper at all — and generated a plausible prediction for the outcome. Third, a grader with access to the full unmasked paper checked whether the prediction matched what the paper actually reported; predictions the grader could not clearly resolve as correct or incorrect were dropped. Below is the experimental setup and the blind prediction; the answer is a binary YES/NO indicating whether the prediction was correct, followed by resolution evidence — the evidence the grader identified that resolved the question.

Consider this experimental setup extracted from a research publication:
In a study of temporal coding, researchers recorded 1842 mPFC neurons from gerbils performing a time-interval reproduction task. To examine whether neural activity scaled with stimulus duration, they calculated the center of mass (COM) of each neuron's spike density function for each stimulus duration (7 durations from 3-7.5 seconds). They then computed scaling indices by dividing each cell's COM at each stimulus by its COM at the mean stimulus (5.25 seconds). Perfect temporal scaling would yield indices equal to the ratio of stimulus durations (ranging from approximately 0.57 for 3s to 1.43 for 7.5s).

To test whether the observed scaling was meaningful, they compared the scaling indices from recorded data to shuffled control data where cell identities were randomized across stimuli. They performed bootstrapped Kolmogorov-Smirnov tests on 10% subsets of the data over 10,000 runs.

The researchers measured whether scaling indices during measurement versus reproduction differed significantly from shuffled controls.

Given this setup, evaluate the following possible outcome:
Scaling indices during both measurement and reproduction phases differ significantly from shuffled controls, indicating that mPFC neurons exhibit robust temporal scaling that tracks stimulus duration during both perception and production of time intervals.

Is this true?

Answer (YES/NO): NO